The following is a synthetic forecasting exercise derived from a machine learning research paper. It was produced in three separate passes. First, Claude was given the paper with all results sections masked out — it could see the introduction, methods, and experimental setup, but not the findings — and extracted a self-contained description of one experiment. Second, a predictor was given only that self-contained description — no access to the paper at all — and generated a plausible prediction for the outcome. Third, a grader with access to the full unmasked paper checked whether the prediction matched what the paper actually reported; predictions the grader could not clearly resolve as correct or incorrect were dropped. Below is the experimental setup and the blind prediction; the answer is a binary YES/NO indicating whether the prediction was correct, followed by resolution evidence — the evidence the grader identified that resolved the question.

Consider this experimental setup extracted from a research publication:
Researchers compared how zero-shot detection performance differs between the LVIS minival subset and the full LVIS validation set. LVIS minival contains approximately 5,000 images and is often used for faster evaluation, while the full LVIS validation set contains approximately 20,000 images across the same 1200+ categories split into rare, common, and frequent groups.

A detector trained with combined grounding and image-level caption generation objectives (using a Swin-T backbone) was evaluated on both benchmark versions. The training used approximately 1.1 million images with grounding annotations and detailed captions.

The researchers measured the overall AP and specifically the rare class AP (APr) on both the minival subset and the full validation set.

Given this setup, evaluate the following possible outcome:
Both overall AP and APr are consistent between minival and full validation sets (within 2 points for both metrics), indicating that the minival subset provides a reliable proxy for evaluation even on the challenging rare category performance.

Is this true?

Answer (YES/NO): NO